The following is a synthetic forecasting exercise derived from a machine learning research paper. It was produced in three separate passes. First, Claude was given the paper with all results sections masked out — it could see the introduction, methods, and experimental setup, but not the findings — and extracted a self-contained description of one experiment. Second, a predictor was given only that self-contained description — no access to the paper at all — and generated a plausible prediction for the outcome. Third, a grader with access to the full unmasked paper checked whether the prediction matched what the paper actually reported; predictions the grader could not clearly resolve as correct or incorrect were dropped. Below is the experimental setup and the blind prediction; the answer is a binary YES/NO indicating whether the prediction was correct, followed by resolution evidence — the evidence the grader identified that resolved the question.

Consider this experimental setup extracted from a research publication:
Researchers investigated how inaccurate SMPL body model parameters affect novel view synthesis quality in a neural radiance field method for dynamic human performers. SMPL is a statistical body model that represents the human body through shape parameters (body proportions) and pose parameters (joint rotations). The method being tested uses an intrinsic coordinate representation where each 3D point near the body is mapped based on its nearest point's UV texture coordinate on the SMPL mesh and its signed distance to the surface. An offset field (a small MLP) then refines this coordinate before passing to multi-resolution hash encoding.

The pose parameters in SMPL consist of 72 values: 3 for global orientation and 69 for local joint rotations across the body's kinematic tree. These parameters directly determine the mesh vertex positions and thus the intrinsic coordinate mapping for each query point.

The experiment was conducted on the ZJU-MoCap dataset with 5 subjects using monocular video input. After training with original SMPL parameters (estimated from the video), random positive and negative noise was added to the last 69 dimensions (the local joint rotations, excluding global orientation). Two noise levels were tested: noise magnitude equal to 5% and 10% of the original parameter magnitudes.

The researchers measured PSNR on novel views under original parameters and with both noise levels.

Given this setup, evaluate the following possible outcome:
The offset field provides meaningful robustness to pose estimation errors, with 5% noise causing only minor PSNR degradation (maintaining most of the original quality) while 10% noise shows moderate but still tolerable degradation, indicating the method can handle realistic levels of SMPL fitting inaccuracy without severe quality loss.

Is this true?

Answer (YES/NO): YES